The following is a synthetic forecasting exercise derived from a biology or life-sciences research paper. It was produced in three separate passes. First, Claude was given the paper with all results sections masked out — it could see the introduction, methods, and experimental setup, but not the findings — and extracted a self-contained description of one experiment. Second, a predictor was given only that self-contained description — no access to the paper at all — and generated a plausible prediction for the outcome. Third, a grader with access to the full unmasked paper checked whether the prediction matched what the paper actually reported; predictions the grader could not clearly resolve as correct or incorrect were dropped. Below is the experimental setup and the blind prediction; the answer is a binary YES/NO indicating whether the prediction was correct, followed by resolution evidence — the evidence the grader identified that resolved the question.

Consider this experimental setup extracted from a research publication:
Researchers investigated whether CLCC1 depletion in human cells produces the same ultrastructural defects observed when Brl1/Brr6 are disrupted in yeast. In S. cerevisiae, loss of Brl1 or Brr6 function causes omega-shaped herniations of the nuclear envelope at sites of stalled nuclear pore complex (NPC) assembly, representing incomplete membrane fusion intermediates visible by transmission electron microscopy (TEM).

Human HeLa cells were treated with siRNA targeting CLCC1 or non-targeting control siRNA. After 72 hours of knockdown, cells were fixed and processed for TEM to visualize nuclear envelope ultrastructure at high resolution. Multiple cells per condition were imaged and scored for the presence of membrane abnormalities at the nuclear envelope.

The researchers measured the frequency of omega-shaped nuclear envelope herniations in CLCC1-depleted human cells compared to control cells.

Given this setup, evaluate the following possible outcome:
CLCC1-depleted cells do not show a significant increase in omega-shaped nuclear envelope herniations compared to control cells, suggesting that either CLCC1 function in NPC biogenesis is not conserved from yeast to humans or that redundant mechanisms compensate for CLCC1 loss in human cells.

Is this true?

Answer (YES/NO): NO